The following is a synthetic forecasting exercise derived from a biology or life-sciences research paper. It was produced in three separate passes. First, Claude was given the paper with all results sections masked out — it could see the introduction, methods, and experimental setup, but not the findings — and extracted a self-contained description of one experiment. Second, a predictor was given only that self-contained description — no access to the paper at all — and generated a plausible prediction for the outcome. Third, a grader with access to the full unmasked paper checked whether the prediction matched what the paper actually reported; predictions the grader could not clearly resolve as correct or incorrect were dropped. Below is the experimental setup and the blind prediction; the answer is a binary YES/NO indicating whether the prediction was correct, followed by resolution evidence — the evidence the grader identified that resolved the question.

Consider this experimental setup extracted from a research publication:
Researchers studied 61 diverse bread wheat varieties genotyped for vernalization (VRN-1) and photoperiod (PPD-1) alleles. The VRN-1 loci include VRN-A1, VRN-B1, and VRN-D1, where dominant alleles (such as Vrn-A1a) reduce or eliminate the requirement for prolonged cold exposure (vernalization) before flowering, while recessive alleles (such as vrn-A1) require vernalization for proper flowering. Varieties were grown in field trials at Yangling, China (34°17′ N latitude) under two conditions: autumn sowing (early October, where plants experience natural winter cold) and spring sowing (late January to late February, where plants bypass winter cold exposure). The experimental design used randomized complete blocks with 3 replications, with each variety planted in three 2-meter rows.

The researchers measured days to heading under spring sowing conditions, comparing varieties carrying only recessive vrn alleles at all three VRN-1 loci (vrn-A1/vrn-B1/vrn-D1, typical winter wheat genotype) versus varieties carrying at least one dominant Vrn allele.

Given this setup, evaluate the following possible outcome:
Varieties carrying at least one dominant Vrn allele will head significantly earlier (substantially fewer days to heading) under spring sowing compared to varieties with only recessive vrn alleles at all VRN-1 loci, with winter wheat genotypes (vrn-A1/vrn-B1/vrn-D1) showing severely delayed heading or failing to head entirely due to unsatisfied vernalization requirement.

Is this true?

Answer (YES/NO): NO